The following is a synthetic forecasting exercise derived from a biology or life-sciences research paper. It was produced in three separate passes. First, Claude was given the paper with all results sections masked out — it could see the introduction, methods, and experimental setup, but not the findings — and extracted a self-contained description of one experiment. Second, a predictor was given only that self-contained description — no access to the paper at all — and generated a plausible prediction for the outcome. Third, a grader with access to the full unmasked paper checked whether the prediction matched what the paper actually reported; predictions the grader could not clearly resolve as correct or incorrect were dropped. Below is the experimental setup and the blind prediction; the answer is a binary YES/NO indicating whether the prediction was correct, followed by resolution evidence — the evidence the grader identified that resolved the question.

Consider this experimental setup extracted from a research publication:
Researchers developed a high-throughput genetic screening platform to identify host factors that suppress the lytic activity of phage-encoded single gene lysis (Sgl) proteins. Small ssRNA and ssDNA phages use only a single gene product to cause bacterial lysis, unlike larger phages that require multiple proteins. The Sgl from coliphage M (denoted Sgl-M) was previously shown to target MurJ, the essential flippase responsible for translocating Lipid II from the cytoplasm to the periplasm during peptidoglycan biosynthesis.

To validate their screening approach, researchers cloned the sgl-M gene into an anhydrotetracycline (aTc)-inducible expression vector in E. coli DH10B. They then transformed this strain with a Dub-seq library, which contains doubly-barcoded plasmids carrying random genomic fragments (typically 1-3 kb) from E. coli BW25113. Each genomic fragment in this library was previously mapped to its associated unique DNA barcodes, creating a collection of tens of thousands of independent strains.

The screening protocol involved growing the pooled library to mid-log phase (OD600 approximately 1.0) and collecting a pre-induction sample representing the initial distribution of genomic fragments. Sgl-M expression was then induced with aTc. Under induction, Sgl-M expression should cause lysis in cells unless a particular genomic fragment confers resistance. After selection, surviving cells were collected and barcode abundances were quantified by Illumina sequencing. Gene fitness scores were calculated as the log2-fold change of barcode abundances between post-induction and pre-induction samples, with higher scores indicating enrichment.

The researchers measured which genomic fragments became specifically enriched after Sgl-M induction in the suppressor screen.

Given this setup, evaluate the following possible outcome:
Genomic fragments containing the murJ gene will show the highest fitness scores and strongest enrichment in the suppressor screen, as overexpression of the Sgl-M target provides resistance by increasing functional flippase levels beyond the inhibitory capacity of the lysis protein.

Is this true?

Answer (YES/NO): YES